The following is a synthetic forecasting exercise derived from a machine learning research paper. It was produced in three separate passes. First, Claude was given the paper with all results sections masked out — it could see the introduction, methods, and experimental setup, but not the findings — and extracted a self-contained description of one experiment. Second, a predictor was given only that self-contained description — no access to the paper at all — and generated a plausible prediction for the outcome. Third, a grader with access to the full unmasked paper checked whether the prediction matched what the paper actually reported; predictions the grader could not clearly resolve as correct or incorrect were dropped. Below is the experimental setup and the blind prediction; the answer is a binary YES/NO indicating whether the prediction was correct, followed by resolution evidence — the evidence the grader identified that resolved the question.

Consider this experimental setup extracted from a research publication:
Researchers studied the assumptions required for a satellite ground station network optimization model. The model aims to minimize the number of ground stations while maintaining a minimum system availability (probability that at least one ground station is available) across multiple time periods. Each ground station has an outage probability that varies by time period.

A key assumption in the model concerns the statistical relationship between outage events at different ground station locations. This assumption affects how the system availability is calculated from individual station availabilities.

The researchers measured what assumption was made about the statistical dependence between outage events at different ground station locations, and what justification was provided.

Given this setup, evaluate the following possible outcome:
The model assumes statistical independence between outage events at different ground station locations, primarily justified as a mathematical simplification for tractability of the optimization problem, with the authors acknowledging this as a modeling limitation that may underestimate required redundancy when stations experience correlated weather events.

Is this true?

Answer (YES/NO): NO